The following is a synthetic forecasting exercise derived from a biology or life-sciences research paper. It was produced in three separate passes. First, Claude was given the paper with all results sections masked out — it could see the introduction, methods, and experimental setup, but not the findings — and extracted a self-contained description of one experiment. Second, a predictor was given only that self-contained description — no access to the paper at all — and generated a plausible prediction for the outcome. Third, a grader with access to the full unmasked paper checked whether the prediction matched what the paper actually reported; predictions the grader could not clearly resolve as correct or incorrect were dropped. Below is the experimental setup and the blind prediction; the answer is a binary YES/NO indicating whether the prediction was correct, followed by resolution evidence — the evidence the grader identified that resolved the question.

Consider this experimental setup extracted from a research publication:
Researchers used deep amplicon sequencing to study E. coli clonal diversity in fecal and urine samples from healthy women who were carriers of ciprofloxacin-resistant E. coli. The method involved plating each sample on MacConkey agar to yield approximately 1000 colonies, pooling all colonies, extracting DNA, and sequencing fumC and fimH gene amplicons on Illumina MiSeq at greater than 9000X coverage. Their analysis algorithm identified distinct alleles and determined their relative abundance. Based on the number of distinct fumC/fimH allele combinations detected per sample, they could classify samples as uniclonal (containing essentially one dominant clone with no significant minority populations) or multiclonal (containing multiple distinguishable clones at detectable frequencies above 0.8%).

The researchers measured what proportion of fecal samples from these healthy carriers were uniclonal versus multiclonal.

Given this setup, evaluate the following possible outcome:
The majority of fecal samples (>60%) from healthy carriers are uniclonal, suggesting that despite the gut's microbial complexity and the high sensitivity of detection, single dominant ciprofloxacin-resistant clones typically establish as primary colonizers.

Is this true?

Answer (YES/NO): NO